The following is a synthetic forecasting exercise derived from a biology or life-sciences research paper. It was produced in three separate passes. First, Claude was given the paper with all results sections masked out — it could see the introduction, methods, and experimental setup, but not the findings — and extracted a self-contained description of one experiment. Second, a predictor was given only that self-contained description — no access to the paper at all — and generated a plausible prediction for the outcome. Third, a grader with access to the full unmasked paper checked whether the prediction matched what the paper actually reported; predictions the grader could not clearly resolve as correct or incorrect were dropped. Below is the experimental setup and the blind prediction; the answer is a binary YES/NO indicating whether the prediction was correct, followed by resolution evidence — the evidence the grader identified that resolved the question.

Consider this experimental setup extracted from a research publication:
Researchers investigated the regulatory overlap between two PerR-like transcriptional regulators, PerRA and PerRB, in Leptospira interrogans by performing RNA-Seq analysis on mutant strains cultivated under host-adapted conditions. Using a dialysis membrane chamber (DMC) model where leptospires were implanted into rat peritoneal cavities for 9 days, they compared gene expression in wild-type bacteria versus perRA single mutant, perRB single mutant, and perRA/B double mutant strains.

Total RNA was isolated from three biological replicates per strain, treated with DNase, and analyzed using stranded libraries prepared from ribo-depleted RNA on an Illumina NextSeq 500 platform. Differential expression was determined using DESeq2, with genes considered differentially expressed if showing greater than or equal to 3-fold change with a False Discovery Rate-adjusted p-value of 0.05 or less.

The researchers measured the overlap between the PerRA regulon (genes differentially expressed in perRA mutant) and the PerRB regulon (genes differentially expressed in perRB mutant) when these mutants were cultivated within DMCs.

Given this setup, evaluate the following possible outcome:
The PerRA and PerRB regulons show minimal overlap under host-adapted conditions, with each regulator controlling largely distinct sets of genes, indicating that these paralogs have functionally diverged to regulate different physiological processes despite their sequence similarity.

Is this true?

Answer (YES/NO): YES